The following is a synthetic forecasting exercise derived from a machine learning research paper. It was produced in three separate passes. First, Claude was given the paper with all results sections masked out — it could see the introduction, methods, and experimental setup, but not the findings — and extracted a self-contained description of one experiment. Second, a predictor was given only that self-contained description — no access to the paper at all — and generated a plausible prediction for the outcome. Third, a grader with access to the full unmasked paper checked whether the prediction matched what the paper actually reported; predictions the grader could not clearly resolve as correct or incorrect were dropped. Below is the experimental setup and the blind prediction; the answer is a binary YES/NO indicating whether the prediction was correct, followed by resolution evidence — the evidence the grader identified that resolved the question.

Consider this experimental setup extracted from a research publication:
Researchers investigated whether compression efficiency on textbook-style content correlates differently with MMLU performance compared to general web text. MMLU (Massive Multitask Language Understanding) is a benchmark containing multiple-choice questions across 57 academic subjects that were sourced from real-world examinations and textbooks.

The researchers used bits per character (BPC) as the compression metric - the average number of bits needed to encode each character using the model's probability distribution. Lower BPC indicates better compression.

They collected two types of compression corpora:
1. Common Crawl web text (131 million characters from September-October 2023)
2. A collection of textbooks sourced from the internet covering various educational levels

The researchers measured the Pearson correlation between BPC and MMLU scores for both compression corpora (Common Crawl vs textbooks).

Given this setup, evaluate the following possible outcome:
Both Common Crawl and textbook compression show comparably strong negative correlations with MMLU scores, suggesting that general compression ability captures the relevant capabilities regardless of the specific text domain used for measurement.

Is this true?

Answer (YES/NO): NO